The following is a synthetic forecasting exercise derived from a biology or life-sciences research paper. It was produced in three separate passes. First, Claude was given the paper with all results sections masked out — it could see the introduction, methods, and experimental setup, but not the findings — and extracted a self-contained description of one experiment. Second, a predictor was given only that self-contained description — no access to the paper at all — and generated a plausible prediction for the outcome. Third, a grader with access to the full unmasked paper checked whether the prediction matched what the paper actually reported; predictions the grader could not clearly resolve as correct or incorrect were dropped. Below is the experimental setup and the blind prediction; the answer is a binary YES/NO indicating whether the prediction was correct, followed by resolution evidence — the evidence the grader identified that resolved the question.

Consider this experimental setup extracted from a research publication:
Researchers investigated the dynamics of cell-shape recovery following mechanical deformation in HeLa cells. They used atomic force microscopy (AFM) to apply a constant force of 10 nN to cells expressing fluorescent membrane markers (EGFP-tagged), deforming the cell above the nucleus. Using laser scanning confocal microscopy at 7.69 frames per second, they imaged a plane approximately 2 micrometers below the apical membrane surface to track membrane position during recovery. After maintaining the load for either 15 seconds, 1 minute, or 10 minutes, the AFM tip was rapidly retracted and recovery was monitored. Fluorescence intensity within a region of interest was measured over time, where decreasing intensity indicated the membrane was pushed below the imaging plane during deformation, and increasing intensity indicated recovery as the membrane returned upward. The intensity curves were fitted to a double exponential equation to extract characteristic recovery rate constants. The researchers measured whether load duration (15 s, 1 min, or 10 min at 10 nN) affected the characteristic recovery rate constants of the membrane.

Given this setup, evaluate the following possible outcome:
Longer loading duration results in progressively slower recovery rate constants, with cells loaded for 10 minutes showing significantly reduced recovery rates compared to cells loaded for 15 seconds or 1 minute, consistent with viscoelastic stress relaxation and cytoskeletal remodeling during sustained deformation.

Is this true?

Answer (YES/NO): NO